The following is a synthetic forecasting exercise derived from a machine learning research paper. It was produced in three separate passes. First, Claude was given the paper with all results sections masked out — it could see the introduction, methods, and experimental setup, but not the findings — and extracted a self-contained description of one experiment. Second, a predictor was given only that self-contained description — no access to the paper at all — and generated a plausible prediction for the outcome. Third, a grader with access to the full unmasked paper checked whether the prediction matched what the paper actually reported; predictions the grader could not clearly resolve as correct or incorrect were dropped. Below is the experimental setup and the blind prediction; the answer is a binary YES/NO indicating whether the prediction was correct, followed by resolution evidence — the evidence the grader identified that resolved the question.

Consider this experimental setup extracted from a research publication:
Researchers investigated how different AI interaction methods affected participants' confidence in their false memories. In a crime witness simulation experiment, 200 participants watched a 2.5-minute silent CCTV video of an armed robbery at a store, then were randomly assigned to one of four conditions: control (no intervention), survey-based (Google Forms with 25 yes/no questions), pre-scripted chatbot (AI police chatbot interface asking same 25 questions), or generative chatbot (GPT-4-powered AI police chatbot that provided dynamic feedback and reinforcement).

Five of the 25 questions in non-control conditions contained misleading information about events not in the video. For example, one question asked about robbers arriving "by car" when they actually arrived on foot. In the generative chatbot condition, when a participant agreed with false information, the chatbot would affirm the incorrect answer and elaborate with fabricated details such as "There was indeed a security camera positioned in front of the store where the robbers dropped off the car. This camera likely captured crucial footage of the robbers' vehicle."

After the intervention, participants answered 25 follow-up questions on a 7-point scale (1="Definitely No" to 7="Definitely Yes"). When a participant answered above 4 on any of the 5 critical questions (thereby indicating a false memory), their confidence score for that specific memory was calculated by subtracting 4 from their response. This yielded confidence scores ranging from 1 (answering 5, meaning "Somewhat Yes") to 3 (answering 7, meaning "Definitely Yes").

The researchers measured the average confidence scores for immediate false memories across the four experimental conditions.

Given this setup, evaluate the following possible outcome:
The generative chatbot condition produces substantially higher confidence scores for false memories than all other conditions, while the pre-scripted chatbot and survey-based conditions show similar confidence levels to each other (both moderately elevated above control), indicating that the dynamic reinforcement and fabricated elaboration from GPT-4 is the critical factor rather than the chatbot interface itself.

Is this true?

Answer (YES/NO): NO